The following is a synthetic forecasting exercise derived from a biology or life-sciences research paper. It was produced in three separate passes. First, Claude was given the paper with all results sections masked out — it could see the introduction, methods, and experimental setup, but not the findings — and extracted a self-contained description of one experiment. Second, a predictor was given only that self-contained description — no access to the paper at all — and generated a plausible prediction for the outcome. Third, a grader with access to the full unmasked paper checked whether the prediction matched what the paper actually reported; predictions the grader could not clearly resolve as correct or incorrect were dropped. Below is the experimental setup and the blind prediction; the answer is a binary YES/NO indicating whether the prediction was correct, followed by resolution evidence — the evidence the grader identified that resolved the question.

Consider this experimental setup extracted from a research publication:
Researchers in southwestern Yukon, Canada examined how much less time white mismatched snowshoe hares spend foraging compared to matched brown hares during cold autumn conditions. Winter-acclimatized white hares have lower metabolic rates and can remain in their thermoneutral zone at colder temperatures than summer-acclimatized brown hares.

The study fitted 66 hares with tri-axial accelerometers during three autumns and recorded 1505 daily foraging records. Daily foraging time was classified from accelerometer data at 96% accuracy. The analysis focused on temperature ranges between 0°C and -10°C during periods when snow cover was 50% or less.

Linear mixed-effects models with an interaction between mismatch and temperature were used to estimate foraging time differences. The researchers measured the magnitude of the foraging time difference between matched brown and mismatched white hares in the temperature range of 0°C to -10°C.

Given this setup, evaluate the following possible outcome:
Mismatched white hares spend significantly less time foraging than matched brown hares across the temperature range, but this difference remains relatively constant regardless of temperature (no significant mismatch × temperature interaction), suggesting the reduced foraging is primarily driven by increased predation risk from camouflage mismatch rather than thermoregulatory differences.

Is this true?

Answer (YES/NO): NO